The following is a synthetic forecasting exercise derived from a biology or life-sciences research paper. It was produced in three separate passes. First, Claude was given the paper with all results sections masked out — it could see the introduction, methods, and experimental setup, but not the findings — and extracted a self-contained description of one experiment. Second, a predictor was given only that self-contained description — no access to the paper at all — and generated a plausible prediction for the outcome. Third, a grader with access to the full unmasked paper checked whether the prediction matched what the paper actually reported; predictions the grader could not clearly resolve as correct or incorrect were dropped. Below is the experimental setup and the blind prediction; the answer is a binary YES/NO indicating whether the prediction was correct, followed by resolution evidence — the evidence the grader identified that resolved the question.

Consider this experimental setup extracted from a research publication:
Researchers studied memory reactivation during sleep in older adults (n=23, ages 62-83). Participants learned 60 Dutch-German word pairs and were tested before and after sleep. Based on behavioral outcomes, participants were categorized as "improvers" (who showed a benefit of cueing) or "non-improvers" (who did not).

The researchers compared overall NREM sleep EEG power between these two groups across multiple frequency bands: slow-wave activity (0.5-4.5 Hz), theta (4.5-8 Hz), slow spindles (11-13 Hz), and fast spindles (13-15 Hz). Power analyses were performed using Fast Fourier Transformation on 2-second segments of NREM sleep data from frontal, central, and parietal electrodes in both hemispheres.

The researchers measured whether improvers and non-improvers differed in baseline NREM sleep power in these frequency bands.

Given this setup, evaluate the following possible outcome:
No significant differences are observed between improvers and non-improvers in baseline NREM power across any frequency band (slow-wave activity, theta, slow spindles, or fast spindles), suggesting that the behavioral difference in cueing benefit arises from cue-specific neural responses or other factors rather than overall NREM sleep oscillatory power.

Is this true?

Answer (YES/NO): YES